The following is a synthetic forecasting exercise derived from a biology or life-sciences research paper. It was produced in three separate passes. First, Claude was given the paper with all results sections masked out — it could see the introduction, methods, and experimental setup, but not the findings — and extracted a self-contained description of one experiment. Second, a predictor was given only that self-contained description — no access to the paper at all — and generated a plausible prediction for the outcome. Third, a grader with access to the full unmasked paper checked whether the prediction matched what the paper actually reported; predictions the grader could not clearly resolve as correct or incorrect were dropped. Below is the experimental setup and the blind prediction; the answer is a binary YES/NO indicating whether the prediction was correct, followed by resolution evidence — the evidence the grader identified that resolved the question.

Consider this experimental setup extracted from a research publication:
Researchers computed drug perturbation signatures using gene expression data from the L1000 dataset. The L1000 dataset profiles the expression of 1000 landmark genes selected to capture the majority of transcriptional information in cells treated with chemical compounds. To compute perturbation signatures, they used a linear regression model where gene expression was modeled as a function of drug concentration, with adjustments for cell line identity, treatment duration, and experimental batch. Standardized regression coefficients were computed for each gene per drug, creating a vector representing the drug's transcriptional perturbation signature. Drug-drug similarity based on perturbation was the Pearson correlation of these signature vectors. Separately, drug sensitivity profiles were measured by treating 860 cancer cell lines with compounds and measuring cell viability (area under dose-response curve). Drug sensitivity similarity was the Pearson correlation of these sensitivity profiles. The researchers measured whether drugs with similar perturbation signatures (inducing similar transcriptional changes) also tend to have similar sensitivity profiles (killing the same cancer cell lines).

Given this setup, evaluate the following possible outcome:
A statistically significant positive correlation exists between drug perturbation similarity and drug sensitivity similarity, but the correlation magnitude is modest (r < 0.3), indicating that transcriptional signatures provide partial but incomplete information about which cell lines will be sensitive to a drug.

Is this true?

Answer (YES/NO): NO